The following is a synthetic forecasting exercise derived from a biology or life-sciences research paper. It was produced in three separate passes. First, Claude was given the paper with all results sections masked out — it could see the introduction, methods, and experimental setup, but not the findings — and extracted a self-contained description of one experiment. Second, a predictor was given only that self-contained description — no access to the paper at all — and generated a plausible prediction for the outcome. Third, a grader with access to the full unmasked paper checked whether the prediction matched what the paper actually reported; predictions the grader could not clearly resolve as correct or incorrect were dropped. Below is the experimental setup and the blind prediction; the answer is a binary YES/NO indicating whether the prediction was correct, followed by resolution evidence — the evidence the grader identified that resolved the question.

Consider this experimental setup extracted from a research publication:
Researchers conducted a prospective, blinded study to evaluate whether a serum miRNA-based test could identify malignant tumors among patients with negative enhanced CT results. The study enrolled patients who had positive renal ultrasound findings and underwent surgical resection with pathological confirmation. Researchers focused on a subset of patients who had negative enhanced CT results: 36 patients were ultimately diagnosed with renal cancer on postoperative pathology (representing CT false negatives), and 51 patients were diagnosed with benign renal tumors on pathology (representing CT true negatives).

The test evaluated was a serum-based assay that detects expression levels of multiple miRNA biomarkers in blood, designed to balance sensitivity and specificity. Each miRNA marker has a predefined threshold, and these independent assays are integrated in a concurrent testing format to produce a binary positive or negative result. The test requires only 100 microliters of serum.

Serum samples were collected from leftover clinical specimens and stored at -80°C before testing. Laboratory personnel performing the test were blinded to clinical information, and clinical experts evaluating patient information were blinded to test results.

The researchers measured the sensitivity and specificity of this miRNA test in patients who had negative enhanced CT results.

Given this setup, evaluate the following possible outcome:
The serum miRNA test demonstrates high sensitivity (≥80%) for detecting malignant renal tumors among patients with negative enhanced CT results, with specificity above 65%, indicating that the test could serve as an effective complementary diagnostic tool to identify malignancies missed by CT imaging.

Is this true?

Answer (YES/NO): YES